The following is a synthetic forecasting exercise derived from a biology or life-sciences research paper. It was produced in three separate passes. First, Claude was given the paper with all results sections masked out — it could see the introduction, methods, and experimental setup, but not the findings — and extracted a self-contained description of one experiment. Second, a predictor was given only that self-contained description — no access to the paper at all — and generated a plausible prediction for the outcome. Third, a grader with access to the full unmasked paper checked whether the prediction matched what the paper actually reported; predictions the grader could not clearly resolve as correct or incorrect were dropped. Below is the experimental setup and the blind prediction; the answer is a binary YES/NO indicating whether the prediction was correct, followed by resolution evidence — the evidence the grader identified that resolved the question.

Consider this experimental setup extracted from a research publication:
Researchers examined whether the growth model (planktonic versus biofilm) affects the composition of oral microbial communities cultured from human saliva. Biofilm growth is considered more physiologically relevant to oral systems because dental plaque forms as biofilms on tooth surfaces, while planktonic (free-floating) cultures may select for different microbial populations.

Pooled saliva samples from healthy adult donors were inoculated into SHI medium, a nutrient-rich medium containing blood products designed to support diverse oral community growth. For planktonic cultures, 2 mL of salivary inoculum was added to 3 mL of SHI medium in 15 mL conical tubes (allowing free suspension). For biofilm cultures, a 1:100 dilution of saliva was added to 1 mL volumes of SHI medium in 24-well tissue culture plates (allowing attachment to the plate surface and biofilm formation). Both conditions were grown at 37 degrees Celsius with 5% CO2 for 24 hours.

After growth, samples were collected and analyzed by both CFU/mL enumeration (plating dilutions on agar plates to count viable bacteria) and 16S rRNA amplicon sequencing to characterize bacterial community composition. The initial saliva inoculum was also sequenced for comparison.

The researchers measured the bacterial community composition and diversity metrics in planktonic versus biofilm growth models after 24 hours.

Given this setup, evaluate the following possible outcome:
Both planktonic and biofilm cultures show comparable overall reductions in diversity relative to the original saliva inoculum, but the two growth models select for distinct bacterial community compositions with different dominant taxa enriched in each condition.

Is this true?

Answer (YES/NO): NO